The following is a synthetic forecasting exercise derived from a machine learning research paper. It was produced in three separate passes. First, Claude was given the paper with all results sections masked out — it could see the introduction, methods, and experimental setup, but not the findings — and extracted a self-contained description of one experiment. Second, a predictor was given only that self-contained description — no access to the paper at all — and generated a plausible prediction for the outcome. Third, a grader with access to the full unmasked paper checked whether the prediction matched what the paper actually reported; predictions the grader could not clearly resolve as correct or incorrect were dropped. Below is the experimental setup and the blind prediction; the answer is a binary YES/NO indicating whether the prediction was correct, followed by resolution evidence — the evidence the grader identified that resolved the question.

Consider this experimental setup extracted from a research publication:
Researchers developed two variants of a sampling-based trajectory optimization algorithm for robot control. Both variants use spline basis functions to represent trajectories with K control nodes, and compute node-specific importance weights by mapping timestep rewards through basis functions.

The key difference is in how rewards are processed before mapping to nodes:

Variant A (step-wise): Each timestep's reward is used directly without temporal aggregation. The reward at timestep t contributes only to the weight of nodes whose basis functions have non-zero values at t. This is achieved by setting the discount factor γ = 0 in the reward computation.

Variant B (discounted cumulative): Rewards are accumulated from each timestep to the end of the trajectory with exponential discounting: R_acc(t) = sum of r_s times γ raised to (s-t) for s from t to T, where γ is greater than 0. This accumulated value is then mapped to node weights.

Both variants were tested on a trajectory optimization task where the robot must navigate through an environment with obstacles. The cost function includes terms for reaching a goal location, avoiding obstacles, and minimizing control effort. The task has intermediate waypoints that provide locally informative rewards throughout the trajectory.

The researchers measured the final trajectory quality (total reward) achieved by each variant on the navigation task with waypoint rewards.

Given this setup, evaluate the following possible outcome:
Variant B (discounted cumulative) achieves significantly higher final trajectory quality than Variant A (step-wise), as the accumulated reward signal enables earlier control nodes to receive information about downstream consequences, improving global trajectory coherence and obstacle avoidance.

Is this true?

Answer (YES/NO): NO